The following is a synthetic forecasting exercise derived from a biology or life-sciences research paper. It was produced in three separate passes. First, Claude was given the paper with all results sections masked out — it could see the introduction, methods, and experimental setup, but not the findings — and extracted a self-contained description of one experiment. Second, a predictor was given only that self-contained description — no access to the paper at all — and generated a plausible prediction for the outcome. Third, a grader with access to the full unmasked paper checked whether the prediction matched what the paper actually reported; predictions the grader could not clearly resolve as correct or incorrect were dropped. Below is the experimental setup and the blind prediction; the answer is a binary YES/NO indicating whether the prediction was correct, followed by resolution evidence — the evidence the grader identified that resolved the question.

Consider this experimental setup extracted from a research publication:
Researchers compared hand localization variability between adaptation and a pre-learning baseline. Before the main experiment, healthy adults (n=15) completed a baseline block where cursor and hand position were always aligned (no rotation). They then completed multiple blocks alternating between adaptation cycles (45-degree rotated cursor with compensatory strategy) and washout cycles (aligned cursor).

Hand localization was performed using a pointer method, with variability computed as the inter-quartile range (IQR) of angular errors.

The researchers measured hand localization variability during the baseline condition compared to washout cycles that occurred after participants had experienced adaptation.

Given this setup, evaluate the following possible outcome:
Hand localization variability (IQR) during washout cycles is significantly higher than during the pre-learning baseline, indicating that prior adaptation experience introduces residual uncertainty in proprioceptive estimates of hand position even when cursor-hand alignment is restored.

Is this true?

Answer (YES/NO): NO